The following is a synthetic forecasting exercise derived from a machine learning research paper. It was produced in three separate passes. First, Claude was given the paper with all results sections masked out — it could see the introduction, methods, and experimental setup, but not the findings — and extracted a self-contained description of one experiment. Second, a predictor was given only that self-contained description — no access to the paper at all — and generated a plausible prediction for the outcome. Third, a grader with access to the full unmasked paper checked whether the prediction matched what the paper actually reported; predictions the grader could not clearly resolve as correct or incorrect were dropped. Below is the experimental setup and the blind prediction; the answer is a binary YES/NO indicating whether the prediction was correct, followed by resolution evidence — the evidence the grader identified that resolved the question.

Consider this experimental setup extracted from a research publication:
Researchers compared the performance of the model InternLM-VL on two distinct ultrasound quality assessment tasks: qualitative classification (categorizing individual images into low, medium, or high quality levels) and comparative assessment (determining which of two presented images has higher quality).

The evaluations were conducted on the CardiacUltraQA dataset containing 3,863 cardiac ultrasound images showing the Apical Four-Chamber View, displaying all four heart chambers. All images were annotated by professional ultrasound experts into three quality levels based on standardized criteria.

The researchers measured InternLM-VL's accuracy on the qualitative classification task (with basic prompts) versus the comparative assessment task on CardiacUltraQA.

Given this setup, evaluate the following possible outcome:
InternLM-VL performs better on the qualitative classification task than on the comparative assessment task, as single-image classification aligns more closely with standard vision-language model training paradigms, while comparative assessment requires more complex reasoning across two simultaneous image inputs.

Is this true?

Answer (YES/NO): NO